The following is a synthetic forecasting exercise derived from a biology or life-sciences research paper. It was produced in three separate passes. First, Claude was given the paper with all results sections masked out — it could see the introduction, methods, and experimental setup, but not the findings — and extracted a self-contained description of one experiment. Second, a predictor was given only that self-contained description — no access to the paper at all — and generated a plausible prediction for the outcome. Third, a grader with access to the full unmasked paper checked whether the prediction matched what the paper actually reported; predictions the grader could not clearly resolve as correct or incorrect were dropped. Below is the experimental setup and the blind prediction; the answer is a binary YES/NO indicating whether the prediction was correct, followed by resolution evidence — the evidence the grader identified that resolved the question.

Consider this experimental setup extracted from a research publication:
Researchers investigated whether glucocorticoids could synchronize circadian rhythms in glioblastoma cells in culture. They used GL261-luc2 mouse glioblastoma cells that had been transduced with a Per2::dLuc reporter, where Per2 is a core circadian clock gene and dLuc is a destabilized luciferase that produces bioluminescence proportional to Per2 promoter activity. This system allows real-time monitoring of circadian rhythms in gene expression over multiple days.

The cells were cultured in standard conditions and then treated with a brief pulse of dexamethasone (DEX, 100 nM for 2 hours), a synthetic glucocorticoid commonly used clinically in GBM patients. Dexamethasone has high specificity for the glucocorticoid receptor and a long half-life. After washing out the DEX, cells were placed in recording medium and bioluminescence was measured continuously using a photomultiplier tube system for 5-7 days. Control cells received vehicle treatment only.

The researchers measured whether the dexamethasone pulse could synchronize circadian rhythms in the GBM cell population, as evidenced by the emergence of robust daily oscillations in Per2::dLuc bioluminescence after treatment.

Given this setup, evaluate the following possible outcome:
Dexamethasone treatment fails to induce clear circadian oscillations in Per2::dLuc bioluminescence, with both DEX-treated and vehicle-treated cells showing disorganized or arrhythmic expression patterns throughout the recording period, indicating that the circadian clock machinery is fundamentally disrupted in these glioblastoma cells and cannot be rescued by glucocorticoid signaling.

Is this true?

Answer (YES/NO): NO